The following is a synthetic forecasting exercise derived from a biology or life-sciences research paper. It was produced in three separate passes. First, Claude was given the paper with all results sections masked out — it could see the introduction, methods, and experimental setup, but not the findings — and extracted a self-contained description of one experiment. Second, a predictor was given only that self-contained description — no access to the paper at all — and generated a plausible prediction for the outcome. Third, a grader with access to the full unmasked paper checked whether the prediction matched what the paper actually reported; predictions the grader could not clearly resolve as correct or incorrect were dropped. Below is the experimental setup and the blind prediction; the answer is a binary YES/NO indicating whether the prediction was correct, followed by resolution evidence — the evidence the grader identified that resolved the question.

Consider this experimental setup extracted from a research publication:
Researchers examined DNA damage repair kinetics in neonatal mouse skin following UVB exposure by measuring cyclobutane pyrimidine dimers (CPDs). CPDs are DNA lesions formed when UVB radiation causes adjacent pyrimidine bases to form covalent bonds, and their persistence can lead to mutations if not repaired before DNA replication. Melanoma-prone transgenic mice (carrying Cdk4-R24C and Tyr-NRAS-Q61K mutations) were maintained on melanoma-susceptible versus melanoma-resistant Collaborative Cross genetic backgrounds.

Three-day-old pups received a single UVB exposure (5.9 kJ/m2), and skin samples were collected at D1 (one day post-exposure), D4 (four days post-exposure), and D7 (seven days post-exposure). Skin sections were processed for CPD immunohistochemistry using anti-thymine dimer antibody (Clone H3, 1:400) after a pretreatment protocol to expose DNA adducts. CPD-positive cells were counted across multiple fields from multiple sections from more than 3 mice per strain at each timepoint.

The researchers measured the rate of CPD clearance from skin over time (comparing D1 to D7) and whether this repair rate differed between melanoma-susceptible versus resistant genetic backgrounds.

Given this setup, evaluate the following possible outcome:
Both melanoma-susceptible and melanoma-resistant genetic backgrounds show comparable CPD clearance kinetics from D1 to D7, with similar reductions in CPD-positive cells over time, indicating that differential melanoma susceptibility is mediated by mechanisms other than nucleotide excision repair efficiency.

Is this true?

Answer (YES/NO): YES